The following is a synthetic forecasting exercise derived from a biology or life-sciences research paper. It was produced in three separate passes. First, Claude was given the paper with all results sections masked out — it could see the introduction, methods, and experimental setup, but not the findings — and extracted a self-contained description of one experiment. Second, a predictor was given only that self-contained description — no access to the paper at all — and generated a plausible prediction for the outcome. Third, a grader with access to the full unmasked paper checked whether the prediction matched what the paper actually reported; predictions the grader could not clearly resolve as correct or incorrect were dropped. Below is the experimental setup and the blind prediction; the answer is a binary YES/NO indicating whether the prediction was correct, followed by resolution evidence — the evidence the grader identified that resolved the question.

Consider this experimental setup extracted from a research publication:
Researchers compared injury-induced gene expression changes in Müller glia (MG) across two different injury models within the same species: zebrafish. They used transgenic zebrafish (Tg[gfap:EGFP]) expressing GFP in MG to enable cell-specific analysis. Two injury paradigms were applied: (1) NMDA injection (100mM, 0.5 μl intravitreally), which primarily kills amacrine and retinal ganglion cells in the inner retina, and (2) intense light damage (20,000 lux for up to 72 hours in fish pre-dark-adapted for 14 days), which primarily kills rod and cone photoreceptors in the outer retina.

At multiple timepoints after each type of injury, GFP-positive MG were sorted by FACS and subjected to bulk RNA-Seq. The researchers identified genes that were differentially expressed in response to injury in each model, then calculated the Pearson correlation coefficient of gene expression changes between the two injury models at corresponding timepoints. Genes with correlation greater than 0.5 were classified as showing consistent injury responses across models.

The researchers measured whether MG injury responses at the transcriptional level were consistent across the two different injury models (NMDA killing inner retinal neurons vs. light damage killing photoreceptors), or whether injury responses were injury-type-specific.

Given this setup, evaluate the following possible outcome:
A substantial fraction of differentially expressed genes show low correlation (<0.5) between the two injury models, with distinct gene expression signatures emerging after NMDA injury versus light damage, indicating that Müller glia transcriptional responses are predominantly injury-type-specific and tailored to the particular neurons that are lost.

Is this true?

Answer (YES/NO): NO